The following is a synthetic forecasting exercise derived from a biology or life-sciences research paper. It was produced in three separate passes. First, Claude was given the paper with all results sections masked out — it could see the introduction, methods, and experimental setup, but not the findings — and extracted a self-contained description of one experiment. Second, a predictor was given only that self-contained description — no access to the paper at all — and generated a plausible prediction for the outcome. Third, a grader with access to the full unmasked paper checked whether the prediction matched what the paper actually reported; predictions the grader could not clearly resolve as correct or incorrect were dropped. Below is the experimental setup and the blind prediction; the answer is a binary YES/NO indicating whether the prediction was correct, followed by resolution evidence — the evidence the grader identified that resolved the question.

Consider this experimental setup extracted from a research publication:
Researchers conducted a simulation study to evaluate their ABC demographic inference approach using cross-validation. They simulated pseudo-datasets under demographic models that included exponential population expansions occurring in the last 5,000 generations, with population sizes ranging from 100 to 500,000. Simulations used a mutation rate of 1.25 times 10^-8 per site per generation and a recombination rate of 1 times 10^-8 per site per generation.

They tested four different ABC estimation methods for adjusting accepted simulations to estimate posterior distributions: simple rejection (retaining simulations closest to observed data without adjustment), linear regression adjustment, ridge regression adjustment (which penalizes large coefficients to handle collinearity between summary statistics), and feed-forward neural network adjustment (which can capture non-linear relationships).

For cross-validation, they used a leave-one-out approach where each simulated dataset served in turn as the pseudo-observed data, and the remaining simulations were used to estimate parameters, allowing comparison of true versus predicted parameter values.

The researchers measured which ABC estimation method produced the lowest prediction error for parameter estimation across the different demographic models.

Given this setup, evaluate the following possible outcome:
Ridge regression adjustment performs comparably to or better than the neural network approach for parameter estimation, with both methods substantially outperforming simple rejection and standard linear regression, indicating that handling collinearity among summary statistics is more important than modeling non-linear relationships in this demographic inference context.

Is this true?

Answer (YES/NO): NO